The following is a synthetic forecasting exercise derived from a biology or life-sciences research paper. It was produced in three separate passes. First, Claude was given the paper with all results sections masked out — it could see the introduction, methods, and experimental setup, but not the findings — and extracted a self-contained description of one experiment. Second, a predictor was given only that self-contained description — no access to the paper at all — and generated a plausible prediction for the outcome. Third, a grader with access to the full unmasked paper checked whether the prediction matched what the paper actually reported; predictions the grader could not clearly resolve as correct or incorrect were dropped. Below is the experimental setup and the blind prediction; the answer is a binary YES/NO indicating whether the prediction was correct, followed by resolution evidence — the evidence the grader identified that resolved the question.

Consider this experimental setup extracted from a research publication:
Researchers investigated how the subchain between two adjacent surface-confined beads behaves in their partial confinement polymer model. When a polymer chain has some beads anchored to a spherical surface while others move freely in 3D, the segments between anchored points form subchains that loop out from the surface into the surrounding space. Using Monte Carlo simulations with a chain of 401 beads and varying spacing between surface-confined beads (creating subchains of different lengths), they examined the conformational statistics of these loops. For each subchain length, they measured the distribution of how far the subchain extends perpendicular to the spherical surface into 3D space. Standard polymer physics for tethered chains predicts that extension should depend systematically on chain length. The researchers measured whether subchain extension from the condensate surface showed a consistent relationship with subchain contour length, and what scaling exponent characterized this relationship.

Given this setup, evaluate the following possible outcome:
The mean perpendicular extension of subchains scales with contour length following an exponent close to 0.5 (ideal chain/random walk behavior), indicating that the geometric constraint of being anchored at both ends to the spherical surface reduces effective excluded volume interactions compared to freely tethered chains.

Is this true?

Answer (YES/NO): NO